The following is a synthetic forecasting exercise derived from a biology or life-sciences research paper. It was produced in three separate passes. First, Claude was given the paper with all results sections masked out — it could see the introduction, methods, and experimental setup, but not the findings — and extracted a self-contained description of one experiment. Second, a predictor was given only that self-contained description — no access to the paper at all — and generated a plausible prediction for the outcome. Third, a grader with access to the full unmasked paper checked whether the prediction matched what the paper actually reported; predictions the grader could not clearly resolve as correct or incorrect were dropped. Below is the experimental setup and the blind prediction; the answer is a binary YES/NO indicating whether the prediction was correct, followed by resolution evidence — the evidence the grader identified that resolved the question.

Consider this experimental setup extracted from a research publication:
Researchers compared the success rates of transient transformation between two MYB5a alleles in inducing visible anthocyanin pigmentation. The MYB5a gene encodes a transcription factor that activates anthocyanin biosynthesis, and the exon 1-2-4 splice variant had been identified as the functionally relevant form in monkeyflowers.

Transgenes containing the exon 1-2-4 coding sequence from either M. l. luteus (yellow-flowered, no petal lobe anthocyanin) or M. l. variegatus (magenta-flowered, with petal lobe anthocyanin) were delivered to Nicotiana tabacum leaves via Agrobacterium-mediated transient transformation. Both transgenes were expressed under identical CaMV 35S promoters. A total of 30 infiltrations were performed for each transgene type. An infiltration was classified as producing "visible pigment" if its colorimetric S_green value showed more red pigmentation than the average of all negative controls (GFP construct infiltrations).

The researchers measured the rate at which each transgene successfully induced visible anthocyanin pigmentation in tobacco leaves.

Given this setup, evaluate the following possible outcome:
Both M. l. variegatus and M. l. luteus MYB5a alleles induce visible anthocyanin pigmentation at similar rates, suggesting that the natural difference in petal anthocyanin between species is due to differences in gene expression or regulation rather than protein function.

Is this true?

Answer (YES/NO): NO